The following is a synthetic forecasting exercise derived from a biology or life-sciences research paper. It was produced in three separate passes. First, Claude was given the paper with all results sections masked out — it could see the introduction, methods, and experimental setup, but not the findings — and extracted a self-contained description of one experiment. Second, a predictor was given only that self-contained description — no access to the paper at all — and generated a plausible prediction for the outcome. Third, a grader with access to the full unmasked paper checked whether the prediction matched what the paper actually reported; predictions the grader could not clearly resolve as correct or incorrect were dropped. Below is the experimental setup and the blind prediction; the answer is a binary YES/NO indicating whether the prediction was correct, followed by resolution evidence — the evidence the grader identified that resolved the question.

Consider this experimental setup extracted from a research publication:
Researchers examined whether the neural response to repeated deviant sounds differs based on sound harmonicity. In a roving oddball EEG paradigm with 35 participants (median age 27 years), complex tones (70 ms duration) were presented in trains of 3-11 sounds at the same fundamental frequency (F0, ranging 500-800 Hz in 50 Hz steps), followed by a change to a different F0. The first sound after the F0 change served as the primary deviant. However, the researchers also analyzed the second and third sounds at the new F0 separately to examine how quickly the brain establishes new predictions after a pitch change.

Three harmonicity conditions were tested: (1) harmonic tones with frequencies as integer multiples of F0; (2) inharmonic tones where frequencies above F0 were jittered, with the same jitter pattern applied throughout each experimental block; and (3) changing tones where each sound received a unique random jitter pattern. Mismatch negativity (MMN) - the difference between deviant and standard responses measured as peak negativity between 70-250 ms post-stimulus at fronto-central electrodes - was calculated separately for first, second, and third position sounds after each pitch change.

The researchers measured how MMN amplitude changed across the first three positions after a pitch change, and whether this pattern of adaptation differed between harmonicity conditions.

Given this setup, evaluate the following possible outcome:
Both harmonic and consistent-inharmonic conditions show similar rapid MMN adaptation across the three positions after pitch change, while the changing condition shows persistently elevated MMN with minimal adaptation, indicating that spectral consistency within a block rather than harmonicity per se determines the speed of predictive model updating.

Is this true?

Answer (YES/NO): NO